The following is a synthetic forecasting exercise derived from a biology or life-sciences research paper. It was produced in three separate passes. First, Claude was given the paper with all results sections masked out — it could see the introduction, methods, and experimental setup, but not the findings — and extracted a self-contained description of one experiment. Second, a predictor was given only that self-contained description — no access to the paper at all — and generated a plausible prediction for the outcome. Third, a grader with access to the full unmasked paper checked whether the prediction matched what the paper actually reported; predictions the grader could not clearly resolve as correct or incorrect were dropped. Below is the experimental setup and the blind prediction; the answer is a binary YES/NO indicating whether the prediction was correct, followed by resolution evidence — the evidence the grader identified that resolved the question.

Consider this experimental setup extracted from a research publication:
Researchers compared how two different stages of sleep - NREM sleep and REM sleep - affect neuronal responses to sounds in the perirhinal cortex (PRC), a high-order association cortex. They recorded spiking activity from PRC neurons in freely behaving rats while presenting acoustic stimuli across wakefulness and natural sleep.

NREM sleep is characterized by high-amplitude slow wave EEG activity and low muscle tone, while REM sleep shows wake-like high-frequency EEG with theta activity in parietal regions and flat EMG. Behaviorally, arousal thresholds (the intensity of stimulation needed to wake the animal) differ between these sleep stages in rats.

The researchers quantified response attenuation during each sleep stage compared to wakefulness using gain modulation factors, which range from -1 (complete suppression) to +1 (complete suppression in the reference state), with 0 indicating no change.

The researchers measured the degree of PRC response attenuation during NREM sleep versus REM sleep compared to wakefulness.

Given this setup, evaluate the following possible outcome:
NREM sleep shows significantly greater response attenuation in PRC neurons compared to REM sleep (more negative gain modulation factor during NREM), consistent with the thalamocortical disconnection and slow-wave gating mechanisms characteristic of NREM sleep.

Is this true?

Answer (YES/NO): YES